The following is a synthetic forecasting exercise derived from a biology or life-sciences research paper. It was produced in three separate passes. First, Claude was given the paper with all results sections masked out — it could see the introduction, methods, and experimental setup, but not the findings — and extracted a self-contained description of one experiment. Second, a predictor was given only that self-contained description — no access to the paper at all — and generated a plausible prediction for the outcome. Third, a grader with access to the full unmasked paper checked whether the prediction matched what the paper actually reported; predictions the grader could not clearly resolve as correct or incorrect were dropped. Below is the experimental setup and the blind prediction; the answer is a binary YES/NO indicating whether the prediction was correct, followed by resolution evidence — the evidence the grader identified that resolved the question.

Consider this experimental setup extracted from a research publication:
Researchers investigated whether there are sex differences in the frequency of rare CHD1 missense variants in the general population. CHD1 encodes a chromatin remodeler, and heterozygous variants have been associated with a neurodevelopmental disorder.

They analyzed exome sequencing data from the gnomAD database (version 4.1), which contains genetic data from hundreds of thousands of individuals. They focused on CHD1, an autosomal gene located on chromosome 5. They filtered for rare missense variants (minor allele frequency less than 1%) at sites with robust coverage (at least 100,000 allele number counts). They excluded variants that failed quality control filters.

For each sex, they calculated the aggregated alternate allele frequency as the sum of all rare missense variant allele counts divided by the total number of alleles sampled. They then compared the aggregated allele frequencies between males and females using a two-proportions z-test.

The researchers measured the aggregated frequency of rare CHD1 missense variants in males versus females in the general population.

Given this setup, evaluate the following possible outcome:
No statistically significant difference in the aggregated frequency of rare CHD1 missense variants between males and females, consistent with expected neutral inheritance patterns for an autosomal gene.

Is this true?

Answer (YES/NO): NO